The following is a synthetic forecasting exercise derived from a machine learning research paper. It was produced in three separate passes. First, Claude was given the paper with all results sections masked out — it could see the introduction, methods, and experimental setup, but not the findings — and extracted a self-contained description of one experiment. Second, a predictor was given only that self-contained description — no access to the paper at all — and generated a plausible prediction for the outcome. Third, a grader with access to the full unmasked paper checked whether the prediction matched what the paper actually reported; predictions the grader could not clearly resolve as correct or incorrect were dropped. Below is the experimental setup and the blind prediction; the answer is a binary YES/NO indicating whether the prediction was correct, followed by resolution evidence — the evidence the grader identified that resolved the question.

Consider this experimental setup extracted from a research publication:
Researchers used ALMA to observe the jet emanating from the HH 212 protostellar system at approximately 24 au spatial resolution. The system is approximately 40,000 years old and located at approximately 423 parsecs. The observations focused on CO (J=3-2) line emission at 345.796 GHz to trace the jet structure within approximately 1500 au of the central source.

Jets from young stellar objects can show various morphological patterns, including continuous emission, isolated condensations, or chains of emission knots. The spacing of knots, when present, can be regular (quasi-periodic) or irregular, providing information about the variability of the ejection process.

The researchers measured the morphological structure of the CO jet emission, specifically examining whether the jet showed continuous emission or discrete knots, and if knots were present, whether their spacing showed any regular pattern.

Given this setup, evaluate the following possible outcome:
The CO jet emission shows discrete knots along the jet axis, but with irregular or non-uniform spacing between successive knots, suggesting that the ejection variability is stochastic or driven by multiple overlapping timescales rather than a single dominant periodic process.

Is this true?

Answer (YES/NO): NO